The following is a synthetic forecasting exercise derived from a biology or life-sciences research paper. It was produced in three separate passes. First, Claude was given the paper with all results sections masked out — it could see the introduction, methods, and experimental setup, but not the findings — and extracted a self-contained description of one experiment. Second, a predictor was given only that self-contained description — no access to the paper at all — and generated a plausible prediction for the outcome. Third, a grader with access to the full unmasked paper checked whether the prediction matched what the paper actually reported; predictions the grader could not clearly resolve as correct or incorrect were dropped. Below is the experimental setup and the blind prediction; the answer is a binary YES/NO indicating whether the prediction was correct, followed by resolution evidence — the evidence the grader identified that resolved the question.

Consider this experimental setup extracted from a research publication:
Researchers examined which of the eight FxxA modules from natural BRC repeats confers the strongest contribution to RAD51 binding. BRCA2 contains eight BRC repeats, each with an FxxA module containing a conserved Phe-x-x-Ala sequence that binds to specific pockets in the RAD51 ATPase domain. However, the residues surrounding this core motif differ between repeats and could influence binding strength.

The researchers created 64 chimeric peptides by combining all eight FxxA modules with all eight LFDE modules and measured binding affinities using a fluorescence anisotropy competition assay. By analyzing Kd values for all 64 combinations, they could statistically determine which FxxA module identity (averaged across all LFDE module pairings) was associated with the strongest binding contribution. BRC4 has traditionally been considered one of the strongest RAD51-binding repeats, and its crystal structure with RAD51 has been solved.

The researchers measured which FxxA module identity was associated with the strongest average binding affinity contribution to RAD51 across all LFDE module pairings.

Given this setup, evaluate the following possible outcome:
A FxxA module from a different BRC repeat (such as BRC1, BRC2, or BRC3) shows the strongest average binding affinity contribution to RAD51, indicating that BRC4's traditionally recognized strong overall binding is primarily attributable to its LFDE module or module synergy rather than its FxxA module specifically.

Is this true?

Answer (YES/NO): YES